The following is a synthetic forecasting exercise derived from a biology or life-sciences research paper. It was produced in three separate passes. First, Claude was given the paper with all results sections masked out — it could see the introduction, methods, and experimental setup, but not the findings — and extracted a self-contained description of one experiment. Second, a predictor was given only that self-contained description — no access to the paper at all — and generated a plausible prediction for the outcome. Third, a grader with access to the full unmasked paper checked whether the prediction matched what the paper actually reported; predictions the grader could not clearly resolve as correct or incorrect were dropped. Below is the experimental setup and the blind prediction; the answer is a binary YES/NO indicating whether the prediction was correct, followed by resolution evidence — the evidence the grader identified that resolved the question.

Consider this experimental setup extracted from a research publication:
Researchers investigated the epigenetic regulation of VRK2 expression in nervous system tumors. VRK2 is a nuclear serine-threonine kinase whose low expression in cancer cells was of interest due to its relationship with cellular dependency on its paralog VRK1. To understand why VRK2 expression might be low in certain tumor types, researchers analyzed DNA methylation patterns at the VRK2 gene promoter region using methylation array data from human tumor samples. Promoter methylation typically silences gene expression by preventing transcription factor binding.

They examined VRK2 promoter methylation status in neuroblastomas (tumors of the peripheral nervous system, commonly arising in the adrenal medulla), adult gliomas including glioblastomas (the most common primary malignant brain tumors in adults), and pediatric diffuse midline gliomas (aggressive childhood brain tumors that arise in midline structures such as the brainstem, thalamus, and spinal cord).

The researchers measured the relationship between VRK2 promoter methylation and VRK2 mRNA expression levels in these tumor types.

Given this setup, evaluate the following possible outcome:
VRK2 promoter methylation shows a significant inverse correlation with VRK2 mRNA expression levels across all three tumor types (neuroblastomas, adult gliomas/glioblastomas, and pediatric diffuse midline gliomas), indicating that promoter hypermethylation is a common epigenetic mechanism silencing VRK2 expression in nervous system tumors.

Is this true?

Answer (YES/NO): YES